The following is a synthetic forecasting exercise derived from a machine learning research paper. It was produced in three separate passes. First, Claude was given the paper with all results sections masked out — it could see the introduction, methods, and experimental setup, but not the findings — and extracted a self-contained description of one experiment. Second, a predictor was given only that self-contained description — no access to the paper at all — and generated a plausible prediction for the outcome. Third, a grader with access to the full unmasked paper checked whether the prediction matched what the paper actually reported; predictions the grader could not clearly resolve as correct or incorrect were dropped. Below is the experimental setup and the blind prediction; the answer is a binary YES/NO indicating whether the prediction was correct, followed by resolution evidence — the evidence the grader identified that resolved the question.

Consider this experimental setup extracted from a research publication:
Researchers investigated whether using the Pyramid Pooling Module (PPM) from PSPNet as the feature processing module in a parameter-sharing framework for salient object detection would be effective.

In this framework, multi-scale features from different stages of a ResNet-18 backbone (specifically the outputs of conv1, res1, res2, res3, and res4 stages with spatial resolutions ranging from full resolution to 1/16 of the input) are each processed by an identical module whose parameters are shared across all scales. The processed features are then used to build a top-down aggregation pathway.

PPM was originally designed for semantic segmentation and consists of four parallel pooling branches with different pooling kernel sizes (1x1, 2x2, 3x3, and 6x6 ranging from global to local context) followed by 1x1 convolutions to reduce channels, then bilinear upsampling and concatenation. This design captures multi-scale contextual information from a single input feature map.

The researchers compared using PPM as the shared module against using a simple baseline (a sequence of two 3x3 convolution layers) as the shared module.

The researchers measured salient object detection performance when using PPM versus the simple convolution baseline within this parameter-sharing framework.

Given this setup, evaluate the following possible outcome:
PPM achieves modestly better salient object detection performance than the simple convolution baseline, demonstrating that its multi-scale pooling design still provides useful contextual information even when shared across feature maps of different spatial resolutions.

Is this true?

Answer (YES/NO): NO